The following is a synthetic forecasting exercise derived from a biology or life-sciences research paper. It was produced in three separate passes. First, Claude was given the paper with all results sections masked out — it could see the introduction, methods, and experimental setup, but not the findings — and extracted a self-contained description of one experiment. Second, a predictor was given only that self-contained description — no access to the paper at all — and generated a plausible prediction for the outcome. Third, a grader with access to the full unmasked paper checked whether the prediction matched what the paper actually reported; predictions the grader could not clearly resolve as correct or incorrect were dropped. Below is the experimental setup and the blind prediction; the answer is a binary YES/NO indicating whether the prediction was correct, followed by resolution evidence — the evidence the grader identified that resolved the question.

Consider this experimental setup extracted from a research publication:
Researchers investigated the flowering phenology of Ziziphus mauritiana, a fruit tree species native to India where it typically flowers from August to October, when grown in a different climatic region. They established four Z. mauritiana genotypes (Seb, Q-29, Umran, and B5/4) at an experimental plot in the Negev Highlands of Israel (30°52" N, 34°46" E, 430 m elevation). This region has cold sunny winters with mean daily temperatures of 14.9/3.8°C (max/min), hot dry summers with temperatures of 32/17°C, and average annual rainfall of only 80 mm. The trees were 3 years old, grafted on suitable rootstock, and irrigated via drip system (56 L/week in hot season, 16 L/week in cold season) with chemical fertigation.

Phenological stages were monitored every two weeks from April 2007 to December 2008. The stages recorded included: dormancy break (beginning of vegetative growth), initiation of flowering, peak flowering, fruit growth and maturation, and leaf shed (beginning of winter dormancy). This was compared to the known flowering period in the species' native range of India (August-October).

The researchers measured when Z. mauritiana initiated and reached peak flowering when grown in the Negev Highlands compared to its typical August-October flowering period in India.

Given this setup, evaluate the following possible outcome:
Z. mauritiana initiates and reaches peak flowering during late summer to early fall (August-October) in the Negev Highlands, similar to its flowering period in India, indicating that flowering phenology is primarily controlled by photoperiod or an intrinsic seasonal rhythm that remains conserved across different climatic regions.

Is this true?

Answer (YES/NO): NO